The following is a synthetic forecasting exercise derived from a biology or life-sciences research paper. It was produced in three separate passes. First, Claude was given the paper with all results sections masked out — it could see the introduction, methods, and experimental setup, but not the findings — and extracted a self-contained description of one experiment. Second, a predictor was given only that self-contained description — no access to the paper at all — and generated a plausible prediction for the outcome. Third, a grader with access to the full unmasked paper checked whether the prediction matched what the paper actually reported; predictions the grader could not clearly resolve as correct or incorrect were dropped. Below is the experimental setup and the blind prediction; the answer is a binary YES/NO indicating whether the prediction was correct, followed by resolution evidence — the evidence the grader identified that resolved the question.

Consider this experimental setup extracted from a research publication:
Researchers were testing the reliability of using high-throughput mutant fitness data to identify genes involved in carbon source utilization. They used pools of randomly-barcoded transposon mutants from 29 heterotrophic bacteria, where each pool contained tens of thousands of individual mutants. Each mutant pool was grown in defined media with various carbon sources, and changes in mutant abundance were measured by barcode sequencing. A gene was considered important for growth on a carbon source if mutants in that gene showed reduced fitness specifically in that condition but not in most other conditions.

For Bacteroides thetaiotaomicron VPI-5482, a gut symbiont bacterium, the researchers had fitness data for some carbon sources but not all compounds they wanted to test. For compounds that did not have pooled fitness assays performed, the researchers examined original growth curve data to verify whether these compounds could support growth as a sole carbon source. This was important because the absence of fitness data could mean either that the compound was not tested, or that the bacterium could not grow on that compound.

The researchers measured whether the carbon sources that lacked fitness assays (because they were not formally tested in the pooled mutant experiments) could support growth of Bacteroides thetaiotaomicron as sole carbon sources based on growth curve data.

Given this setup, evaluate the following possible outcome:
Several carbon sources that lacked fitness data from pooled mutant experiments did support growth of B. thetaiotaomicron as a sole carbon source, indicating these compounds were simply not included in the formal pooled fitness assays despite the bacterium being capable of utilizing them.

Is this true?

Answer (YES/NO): NO